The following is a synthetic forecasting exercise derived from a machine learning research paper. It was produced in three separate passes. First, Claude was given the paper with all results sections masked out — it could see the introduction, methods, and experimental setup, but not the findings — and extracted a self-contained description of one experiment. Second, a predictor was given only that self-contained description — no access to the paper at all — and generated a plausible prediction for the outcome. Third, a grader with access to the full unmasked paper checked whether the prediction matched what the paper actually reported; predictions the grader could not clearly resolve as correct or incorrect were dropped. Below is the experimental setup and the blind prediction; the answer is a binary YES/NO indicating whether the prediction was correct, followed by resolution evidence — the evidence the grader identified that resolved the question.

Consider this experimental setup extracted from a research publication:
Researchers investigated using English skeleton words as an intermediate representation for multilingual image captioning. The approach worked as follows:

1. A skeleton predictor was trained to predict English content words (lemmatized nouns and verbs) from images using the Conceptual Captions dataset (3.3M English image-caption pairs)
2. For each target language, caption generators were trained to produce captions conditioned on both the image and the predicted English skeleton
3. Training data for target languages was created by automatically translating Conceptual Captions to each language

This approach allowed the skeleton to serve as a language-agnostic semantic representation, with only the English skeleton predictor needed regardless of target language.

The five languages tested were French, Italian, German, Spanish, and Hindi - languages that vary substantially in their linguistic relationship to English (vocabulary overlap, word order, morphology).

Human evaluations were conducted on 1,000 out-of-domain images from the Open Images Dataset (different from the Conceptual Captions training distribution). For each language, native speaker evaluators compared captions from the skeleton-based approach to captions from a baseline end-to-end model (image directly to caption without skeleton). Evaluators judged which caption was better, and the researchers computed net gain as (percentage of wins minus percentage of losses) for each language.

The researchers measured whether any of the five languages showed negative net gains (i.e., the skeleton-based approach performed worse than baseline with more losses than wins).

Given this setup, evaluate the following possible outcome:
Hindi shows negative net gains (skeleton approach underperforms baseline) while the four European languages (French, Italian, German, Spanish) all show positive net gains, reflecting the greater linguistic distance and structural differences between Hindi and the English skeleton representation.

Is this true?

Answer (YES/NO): NO